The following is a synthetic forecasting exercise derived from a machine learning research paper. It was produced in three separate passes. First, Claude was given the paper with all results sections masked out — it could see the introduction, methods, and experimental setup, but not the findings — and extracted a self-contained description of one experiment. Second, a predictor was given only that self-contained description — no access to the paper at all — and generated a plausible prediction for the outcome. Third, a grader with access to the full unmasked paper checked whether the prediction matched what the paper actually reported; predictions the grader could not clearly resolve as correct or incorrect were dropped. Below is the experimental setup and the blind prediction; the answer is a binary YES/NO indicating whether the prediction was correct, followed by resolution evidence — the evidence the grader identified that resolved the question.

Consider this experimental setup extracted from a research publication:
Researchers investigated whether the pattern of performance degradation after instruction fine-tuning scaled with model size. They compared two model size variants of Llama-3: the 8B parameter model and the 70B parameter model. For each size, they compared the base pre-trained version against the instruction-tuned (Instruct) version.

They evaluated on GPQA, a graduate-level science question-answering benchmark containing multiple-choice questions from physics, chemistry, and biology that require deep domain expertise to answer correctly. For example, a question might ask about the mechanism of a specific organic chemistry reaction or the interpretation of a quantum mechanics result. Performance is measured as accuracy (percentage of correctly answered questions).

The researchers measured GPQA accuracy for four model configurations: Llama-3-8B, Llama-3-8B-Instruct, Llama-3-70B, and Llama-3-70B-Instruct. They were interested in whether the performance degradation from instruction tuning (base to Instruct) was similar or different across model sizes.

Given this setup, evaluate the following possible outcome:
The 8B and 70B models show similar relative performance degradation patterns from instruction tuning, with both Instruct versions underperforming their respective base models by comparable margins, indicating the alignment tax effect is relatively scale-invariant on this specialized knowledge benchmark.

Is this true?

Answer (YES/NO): NO